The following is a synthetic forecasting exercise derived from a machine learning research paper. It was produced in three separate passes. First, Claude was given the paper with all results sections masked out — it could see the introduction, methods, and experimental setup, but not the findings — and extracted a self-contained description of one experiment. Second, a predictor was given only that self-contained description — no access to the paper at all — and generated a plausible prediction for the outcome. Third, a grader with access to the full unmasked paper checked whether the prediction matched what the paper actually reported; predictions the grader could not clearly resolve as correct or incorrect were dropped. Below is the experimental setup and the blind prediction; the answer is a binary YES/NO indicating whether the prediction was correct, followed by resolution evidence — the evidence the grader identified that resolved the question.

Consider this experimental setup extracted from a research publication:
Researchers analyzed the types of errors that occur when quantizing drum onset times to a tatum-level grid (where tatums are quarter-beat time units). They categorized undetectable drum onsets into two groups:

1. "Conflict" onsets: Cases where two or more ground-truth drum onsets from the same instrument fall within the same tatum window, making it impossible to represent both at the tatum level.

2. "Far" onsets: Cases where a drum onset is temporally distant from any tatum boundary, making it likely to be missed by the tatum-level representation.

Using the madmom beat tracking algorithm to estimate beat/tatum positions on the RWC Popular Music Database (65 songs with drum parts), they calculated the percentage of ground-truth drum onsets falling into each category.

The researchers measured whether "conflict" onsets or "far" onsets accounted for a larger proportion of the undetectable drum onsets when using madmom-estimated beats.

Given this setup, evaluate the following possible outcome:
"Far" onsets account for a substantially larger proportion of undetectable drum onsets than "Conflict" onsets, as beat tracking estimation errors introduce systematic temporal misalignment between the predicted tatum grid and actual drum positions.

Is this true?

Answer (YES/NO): NO